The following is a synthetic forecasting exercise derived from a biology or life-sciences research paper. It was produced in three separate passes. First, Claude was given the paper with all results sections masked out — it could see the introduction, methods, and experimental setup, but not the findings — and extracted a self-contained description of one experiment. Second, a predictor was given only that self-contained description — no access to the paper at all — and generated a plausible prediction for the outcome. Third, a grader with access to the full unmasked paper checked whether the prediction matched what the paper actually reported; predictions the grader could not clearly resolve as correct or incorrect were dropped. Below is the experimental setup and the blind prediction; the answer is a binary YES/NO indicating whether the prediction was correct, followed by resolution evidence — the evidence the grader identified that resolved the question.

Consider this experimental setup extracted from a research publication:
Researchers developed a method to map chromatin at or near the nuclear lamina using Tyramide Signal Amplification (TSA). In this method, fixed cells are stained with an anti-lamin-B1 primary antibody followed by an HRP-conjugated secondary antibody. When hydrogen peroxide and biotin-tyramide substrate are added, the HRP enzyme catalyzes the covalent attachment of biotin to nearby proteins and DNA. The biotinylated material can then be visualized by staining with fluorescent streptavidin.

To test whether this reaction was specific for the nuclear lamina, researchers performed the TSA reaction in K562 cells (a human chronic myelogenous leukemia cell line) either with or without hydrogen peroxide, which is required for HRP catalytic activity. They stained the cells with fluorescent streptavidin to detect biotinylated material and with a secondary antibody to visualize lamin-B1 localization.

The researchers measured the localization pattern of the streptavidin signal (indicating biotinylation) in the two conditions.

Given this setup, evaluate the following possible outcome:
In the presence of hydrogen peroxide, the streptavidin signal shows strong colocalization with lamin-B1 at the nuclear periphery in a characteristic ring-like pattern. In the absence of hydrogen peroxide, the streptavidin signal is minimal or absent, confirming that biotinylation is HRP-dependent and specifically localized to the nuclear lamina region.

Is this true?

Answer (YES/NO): YES